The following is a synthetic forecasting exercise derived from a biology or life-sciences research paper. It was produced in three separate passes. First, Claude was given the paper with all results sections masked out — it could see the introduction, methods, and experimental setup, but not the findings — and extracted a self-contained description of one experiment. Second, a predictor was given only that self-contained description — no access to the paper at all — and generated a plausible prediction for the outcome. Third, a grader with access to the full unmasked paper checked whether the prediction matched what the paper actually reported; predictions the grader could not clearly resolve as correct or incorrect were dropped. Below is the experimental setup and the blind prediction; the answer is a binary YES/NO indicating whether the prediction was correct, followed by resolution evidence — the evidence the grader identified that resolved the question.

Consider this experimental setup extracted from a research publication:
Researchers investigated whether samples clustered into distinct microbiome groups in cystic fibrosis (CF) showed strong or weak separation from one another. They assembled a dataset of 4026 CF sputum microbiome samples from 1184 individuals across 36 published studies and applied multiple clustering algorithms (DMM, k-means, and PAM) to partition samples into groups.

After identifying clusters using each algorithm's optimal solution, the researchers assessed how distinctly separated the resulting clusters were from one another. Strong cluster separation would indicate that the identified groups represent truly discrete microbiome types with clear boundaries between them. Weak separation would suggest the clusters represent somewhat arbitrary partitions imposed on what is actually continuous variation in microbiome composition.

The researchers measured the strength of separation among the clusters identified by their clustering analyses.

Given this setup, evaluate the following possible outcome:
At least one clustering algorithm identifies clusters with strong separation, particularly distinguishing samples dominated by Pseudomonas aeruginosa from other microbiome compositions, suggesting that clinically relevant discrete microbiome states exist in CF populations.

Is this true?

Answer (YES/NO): NO